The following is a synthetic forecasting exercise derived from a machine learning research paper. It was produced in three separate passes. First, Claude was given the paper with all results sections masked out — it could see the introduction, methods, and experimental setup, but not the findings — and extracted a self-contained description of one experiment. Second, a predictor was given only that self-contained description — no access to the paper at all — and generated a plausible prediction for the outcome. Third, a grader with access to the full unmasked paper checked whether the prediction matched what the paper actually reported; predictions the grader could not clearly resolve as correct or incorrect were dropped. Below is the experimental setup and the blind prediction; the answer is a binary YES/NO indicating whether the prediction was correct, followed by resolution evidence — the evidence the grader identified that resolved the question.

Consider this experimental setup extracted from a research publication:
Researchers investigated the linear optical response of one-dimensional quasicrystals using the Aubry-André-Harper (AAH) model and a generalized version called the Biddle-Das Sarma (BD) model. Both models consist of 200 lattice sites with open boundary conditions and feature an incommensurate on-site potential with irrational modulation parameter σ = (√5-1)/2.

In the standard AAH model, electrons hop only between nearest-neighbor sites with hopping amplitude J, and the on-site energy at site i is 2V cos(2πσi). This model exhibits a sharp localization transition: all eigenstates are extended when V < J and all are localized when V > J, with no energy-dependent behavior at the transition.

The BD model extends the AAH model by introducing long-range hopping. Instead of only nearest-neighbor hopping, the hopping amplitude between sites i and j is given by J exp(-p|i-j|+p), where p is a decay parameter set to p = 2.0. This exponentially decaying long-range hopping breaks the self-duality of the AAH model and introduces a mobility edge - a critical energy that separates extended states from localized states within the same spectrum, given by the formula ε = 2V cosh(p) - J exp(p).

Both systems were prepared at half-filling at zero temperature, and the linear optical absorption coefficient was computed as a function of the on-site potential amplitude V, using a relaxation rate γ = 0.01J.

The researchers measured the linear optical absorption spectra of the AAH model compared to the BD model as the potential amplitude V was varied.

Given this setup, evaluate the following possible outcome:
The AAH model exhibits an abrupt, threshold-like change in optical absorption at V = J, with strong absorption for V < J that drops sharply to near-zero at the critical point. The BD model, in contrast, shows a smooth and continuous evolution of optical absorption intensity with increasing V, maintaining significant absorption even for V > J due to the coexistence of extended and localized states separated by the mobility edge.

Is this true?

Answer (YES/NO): NO